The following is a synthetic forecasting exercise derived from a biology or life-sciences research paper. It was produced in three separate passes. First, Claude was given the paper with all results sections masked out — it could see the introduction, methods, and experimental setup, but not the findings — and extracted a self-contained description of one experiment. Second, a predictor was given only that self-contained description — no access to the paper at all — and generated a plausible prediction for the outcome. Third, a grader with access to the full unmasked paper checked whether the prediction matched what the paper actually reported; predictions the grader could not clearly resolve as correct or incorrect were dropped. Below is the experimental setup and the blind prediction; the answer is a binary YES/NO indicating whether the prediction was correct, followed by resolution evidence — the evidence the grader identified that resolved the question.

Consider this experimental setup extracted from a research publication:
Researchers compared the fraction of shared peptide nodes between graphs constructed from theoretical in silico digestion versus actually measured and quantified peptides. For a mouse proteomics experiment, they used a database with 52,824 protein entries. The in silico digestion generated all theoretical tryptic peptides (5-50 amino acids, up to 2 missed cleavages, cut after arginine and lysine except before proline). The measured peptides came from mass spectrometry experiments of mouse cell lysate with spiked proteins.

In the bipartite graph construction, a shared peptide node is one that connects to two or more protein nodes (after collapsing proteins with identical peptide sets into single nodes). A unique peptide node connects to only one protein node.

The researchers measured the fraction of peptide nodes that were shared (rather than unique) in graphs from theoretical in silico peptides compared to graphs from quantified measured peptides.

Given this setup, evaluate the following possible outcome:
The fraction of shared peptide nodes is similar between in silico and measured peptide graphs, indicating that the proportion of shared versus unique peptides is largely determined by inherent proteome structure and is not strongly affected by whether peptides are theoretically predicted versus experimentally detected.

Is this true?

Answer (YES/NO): NO